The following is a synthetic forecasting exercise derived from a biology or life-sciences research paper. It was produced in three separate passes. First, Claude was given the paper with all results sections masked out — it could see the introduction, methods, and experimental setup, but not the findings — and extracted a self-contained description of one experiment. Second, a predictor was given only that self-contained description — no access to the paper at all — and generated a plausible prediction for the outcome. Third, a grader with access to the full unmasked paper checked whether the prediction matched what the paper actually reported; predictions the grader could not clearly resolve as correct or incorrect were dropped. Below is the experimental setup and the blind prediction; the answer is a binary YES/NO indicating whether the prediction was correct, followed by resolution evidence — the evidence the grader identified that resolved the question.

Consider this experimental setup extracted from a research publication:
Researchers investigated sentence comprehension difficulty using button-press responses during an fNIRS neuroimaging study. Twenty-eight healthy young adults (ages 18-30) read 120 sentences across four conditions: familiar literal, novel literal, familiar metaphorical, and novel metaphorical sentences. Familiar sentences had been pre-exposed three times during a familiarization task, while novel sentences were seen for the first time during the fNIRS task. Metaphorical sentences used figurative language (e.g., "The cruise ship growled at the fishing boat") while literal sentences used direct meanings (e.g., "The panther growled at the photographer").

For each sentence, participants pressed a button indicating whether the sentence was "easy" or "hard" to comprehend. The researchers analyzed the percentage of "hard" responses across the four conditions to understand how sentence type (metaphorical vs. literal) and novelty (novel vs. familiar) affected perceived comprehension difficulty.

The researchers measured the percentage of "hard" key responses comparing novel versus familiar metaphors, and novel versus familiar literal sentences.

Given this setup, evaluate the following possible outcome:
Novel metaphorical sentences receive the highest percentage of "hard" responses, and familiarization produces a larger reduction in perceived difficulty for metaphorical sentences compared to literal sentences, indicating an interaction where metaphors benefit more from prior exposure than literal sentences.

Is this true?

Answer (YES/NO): NO